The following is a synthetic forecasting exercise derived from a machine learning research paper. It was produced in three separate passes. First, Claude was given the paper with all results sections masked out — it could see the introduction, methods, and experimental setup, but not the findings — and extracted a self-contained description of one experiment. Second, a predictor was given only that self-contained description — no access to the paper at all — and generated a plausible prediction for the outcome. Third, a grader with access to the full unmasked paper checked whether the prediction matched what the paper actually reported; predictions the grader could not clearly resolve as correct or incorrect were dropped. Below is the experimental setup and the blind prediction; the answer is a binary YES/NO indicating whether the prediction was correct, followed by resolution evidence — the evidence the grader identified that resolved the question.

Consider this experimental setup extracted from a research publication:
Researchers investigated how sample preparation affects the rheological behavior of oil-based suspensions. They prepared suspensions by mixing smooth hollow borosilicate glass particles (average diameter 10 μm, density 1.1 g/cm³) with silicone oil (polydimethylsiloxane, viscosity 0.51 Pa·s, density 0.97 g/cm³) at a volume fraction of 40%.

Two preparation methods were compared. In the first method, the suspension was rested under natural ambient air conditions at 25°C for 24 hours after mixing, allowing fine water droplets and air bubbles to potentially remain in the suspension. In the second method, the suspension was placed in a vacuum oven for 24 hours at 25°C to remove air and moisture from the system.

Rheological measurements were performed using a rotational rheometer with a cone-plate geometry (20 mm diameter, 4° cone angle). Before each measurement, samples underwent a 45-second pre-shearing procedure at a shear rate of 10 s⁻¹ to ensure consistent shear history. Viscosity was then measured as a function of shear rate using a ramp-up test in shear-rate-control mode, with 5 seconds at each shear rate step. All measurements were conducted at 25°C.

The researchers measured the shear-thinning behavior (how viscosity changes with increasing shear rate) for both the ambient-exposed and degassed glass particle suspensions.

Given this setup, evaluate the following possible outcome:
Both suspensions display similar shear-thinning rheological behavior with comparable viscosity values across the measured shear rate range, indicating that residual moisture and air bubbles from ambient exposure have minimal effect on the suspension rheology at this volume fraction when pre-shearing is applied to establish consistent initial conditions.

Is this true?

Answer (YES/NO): NO